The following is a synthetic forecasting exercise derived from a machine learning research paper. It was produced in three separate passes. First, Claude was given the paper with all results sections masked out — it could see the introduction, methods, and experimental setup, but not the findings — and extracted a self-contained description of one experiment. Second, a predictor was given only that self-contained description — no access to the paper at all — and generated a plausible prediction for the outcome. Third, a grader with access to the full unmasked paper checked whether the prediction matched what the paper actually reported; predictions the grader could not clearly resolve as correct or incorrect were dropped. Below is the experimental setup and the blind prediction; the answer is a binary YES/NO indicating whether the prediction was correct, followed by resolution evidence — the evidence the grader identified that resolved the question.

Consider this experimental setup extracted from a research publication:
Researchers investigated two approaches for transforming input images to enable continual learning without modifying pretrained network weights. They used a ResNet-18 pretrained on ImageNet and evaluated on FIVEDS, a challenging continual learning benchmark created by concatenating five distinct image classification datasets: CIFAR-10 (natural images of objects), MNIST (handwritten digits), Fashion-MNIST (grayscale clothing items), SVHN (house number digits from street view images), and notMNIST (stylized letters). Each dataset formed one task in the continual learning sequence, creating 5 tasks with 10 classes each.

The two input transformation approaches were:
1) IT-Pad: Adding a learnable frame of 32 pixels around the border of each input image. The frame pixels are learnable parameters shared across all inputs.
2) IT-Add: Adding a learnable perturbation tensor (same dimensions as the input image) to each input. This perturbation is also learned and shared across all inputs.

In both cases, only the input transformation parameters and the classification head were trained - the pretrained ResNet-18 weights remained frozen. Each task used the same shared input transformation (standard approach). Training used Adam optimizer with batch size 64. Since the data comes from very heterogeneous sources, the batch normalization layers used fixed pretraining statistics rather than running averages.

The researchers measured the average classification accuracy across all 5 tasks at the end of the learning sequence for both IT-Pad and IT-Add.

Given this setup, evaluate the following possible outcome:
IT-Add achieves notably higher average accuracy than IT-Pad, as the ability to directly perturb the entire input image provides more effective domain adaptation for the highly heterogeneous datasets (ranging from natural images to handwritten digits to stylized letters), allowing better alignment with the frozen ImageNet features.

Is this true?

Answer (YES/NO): NO